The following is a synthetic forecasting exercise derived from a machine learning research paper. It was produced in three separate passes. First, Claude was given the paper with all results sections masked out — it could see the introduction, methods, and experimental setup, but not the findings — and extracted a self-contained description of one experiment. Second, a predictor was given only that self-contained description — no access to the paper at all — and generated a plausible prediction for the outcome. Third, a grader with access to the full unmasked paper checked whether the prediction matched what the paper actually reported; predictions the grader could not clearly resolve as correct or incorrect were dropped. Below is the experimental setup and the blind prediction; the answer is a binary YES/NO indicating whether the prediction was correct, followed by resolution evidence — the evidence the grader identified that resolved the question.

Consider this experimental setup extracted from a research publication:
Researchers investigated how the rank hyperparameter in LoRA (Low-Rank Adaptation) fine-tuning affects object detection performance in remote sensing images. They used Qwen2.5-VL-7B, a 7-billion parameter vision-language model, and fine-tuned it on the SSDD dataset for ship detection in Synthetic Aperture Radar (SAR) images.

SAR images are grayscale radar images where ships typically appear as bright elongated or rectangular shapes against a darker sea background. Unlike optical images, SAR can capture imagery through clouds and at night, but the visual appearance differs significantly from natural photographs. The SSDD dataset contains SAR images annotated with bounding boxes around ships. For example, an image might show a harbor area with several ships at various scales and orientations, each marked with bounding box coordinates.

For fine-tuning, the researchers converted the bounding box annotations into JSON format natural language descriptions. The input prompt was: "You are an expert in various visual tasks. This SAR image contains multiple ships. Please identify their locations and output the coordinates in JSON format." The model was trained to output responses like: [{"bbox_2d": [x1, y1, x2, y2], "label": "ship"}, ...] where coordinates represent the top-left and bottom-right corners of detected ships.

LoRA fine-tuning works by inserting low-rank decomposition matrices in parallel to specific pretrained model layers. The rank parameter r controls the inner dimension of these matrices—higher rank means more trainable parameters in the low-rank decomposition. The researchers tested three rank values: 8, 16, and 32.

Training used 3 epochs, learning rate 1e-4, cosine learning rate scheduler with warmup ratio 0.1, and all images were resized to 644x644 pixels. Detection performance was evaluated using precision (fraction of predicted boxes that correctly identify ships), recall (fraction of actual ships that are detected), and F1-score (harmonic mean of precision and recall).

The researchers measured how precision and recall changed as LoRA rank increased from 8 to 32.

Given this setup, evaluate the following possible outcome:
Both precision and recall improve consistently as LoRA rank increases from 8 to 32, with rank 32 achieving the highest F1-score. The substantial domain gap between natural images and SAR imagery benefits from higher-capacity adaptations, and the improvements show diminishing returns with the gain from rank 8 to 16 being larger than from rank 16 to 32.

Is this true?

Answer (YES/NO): NO